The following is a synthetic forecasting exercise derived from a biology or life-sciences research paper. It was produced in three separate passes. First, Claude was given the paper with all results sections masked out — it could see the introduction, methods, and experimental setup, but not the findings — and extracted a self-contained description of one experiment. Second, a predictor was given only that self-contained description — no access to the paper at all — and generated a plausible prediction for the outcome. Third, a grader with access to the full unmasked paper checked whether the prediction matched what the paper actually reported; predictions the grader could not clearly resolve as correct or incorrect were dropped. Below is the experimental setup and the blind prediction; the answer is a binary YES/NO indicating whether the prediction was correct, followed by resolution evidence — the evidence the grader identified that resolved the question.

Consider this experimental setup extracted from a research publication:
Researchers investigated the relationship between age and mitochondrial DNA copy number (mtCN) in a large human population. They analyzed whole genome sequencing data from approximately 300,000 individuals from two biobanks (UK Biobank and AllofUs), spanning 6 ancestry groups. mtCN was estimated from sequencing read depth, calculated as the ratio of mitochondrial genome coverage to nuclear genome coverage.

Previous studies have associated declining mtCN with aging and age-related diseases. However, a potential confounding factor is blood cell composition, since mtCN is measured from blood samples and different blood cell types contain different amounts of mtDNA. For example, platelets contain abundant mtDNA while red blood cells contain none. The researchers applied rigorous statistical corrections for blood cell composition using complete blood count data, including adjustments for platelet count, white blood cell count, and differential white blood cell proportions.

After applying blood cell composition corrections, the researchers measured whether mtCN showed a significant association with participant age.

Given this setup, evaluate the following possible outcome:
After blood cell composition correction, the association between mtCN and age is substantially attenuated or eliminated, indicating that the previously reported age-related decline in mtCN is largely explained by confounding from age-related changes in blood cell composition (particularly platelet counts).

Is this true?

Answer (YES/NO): NO